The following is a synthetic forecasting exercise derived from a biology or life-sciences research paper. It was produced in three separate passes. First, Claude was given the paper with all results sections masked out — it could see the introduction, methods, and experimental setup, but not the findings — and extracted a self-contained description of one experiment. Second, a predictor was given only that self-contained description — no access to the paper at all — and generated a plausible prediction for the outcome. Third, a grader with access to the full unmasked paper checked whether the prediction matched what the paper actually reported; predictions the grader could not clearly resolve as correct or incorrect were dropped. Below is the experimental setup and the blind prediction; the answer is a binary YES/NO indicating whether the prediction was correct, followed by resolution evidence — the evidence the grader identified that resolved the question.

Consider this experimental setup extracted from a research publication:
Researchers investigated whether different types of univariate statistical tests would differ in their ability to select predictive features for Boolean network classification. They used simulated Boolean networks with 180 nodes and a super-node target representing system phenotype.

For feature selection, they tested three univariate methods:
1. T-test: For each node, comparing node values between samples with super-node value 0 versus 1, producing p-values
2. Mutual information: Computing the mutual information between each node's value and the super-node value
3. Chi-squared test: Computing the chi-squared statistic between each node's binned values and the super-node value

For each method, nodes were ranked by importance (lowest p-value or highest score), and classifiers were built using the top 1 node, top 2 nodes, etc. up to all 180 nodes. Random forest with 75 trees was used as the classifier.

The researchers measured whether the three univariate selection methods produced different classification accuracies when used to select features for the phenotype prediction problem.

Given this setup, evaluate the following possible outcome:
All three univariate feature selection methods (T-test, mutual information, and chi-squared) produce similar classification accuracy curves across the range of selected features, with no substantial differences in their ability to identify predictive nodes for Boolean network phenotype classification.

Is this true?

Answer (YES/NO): YES